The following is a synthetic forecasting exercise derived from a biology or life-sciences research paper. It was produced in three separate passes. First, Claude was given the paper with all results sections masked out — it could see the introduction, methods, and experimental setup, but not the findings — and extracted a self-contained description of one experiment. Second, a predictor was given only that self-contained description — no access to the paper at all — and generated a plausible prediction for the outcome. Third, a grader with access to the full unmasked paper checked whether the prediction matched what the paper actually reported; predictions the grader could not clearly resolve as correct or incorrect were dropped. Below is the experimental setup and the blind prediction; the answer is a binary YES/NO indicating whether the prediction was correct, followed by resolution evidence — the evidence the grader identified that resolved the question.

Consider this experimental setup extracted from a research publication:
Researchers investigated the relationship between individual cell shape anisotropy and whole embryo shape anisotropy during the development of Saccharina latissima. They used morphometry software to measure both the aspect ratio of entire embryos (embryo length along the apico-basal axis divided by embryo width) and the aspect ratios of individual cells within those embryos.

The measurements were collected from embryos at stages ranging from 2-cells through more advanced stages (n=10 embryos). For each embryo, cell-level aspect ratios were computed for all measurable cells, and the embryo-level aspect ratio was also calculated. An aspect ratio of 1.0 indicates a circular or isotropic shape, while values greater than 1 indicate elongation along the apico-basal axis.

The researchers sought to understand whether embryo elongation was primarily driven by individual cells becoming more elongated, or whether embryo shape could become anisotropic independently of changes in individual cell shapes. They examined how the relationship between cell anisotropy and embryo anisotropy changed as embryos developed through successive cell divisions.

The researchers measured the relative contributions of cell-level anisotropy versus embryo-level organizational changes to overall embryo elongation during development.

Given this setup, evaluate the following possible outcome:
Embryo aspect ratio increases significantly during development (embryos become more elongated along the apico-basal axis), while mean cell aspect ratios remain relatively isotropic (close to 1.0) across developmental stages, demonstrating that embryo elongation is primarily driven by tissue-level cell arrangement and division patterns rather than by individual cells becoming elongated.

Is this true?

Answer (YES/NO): NO